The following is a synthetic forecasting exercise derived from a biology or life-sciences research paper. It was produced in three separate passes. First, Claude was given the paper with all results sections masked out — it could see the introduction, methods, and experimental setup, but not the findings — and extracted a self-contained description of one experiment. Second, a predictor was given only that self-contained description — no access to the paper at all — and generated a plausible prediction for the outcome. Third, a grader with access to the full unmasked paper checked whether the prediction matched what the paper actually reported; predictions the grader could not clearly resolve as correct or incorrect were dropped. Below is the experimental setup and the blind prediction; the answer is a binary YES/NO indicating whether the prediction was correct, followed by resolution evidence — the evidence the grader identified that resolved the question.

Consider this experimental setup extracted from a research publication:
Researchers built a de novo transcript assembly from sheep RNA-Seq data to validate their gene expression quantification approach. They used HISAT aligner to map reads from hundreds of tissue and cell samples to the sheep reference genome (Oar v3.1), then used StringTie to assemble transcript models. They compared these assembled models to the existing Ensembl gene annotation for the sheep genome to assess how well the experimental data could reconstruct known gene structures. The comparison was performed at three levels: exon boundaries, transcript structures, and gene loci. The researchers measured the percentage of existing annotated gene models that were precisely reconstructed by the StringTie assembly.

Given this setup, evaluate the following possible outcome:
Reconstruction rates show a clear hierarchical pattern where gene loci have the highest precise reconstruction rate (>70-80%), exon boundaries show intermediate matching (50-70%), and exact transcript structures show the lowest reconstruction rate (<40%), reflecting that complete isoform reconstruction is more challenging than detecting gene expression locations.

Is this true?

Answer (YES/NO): NO